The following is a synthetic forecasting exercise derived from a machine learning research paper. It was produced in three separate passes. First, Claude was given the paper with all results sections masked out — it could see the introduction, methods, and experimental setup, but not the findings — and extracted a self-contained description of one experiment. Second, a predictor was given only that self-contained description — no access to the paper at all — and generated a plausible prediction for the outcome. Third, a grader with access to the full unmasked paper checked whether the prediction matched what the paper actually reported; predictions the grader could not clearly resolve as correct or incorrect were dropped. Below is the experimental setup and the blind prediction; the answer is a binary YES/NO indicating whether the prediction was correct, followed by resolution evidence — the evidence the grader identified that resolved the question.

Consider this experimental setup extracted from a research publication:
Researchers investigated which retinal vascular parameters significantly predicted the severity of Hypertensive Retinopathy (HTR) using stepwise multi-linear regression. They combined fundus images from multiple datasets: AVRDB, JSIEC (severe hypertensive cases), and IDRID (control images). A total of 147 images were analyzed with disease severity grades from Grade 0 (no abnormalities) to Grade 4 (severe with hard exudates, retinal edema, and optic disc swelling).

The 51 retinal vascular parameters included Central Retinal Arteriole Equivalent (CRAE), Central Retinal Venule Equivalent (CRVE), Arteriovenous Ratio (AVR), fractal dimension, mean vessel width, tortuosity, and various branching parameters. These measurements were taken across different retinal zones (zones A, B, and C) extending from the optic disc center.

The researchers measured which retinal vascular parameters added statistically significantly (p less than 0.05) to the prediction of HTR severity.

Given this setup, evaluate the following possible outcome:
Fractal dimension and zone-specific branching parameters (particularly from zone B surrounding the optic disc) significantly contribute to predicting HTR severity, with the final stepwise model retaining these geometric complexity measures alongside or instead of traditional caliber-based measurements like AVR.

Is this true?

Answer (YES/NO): NO